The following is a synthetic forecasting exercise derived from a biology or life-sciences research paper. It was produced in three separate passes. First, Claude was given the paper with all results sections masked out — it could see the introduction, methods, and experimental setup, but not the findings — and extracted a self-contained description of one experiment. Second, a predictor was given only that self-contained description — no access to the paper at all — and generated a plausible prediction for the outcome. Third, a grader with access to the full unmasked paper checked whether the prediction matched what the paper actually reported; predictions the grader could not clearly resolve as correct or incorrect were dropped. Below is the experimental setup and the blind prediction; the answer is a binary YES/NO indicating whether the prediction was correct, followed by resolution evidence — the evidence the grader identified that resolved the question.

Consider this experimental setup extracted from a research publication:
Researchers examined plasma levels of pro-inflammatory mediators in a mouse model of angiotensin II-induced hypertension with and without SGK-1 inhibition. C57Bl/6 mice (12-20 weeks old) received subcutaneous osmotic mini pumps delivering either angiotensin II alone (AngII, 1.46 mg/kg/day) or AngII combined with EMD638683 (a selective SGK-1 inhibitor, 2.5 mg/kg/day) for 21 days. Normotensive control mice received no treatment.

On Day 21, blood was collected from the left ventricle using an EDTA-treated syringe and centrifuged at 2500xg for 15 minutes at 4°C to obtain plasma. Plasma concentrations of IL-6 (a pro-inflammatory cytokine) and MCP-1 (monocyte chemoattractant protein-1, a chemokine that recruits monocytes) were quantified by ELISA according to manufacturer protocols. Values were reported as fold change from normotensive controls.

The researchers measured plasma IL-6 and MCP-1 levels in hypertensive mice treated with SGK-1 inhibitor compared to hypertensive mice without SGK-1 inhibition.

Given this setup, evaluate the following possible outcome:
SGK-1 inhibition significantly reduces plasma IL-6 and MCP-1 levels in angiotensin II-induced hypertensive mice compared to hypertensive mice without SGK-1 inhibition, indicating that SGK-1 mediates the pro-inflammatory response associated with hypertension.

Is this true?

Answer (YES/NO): NO